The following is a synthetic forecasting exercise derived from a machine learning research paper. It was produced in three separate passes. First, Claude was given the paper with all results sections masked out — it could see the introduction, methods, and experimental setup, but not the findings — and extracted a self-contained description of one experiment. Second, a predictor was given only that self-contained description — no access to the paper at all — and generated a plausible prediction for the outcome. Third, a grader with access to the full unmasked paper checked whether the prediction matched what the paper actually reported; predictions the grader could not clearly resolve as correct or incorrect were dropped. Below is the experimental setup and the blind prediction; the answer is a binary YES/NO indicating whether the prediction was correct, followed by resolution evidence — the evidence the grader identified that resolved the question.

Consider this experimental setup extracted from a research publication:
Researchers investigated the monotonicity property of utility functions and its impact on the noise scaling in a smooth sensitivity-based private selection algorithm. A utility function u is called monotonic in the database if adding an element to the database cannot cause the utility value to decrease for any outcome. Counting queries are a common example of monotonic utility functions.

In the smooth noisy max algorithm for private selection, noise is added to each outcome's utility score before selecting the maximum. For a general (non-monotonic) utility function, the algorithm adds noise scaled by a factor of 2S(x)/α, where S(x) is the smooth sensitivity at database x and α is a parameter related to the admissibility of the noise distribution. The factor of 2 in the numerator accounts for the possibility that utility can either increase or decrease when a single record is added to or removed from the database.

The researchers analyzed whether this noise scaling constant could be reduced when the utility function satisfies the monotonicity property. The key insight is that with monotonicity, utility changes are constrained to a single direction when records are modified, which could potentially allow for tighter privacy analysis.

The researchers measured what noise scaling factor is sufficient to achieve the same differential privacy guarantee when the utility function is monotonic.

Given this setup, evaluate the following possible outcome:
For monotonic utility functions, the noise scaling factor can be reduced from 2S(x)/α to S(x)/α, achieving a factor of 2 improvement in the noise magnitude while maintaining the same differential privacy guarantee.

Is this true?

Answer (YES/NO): YES